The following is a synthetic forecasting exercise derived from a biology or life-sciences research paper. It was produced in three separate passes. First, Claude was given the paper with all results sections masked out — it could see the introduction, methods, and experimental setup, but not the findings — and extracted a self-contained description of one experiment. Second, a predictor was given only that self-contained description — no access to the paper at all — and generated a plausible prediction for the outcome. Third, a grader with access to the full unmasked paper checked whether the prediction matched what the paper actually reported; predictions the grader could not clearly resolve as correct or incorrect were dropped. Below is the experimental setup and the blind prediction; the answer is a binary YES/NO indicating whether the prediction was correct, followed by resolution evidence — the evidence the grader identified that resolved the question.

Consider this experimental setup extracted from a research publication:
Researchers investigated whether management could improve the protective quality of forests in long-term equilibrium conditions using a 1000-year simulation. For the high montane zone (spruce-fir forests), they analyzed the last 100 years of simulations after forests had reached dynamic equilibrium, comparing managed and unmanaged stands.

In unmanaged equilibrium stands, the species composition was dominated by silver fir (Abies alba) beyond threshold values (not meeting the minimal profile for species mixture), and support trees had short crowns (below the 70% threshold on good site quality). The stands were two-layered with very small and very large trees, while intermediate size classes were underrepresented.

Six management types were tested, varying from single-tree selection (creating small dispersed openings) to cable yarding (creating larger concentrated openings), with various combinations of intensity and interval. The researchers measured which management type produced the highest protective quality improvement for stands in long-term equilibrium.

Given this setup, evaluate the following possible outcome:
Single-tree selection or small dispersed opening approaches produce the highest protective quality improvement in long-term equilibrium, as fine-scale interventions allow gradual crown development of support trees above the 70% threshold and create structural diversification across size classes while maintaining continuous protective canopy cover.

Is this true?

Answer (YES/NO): NO